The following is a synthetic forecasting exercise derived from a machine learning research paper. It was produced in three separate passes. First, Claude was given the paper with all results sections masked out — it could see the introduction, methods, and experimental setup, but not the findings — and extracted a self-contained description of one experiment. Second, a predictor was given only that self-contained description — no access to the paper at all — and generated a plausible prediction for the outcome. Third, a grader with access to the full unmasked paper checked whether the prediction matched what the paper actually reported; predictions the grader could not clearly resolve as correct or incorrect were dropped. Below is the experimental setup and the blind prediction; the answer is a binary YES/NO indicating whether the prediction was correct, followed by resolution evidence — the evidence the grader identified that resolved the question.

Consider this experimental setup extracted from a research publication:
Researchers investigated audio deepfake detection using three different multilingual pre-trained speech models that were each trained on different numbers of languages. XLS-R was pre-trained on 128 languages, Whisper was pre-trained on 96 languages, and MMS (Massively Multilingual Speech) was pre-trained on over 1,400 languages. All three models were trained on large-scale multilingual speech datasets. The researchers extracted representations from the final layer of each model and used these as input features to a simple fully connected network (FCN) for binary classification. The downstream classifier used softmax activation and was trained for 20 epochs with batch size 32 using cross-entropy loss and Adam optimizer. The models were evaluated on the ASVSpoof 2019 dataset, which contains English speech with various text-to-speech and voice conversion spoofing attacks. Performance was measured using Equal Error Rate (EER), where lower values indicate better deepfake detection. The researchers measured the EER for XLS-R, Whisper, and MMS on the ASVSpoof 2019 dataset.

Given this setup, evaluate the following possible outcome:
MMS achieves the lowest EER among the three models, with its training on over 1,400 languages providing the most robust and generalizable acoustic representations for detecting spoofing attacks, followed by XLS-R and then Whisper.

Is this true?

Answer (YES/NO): NO